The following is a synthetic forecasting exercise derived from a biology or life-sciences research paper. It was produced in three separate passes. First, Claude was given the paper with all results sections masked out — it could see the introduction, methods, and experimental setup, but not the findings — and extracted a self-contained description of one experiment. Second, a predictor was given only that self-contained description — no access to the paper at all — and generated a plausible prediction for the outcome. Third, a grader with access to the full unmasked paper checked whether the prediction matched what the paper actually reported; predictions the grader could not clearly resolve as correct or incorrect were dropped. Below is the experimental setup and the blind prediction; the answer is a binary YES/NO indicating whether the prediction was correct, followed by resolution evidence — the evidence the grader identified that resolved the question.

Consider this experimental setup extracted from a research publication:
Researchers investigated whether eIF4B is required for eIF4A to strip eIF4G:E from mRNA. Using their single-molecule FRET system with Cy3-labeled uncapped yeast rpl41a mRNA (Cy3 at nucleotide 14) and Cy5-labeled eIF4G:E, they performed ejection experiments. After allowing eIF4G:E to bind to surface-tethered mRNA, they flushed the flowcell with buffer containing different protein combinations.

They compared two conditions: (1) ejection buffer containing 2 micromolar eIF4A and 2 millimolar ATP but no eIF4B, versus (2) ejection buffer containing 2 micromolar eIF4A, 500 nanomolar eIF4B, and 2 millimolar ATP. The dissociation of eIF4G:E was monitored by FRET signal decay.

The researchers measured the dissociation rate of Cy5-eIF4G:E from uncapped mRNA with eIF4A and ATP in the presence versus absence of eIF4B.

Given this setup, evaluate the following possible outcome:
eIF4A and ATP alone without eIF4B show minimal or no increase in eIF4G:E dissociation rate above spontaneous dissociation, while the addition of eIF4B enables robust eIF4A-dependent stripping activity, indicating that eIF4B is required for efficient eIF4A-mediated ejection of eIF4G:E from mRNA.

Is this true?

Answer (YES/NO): NO